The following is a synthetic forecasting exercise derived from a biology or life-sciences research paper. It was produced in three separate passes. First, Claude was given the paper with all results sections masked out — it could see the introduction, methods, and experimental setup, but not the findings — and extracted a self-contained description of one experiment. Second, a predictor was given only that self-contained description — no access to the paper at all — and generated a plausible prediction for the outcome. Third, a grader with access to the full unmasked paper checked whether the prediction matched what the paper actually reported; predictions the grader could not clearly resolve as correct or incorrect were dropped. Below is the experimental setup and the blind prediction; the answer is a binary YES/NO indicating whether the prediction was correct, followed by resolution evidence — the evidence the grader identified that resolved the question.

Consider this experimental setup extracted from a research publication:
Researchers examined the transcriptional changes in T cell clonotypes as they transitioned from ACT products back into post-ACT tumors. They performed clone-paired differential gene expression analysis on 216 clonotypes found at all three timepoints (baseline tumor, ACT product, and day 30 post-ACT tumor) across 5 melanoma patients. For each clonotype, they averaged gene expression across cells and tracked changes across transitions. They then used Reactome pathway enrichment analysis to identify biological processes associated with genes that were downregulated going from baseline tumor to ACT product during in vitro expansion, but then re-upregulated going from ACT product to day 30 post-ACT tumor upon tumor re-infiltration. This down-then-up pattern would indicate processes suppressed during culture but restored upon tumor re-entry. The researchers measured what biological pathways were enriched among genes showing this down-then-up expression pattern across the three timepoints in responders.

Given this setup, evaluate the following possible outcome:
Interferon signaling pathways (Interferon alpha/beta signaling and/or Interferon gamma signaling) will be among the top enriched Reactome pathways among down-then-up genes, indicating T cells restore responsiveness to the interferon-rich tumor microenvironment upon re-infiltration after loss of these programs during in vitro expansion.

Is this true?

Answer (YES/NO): YES